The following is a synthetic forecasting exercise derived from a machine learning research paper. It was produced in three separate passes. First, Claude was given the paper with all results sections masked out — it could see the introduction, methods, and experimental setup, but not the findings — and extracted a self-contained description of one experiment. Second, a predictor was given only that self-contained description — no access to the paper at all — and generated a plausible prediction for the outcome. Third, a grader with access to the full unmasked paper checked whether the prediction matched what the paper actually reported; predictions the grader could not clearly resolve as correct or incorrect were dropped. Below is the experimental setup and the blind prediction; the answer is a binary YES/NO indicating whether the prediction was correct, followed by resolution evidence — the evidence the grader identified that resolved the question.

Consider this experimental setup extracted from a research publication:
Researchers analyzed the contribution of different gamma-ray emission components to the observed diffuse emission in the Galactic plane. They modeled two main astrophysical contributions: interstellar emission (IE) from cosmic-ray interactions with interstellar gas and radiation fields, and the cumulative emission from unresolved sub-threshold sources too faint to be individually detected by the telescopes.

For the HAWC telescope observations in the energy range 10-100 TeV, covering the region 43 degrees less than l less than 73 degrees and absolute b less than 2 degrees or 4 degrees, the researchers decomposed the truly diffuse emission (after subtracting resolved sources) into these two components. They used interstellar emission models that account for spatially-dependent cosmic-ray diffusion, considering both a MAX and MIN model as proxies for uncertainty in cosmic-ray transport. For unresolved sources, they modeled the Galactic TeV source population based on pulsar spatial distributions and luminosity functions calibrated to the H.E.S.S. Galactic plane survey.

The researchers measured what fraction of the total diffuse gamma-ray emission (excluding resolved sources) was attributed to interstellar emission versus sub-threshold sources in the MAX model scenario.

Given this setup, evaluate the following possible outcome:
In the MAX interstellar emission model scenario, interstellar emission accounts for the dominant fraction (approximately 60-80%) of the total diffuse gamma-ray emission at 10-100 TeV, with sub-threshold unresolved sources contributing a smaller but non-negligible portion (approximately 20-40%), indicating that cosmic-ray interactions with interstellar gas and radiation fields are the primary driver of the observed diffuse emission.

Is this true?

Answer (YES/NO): NO